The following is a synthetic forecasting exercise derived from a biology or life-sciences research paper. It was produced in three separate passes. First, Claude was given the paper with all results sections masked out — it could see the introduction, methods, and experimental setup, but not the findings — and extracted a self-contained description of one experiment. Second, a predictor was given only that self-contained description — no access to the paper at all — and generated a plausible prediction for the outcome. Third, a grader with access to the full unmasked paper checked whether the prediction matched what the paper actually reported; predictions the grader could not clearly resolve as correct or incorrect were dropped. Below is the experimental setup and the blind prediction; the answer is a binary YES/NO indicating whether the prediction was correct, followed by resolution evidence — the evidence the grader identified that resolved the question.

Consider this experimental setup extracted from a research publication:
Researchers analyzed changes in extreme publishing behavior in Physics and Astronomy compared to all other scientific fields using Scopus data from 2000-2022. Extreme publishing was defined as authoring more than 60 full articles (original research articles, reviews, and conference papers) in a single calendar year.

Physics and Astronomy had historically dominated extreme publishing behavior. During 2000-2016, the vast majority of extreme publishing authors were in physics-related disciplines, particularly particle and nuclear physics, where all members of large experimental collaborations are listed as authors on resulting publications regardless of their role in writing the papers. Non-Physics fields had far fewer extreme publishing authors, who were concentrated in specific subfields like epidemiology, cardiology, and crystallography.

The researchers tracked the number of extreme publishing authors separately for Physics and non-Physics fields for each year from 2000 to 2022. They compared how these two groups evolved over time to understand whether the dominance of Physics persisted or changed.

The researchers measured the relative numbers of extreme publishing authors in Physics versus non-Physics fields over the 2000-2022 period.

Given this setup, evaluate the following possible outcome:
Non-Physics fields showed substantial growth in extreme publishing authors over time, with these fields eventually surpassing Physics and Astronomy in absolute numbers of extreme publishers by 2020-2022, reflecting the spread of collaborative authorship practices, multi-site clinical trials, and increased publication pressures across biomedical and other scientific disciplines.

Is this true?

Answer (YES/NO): NO